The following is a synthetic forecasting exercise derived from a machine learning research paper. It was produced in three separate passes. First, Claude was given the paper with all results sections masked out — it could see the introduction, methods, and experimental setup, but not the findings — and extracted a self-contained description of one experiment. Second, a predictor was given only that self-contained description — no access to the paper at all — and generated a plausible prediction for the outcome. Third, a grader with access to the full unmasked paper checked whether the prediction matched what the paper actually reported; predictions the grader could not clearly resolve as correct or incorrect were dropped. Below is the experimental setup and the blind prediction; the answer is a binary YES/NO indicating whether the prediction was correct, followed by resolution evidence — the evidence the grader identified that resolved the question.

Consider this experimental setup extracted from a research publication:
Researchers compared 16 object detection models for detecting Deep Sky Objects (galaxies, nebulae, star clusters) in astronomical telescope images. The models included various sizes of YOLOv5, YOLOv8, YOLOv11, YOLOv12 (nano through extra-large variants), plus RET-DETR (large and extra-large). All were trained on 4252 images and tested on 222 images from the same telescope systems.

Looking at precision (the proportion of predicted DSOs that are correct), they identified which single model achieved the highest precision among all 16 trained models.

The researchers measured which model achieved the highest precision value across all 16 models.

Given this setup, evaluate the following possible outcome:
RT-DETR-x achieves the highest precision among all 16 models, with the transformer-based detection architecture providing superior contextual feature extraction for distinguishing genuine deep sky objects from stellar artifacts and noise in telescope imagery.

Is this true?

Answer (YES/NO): NO